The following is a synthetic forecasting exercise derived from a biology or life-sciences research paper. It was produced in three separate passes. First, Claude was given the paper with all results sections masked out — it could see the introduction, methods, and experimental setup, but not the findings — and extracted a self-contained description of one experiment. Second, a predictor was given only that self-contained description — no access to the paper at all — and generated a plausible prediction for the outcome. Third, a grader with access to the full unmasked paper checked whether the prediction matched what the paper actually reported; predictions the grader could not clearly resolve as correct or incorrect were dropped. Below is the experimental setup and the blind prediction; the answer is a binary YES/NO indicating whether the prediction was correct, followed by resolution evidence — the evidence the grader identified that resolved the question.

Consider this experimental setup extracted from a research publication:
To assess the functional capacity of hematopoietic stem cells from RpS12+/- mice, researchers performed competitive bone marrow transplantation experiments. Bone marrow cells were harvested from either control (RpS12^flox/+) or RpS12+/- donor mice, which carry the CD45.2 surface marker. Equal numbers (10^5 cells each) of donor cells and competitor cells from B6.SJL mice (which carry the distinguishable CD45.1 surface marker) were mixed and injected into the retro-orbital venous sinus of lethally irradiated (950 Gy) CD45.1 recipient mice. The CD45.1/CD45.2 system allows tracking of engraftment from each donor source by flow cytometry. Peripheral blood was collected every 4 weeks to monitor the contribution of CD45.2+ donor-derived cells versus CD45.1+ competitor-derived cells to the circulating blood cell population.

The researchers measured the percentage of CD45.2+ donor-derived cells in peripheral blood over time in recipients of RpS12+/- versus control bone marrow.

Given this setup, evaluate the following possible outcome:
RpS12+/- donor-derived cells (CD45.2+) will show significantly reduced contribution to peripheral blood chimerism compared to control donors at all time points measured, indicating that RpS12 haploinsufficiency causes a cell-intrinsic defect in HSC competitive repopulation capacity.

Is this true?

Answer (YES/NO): YES